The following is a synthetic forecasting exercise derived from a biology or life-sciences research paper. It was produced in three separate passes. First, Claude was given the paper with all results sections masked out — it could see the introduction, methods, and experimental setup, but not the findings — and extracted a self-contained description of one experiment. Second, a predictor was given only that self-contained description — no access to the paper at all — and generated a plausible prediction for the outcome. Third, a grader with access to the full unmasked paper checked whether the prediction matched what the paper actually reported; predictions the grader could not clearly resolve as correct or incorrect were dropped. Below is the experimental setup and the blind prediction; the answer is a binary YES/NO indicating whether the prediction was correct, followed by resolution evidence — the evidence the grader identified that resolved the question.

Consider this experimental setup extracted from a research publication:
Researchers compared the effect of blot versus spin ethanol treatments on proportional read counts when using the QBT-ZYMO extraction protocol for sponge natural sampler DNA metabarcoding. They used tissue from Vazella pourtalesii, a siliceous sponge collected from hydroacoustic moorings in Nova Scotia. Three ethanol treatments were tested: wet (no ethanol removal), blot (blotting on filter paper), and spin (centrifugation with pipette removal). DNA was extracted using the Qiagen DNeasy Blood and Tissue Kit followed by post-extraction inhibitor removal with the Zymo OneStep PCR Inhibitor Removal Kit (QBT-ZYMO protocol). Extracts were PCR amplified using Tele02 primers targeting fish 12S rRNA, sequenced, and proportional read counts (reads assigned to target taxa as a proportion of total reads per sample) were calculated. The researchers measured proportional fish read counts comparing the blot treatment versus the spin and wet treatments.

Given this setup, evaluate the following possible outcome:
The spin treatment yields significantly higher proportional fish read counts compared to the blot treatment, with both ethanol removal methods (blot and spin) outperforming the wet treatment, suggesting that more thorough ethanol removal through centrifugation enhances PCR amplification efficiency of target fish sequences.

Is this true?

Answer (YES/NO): NO